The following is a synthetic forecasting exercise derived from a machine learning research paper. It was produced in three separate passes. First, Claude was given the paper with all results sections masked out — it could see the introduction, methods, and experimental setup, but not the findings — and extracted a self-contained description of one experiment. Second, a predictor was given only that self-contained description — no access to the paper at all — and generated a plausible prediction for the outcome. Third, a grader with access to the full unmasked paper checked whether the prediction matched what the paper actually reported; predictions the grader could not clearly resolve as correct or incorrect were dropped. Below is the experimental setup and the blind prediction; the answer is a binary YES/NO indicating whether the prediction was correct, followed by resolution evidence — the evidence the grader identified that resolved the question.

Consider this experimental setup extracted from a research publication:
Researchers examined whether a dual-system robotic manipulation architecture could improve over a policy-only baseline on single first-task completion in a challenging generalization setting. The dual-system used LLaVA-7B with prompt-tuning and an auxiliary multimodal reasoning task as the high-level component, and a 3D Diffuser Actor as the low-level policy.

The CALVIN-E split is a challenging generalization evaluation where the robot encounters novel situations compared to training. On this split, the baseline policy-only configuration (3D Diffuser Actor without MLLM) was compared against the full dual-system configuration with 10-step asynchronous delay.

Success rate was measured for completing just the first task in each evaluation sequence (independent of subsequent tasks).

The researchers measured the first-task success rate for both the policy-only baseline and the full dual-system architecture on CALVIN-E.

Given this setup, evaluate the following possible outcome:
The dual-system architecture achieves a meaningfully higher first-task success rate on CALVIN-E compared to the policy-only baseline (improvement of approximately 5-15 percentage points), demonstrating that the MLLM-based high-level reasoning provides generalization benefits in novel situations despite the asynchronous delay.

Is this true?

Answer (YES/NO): YES